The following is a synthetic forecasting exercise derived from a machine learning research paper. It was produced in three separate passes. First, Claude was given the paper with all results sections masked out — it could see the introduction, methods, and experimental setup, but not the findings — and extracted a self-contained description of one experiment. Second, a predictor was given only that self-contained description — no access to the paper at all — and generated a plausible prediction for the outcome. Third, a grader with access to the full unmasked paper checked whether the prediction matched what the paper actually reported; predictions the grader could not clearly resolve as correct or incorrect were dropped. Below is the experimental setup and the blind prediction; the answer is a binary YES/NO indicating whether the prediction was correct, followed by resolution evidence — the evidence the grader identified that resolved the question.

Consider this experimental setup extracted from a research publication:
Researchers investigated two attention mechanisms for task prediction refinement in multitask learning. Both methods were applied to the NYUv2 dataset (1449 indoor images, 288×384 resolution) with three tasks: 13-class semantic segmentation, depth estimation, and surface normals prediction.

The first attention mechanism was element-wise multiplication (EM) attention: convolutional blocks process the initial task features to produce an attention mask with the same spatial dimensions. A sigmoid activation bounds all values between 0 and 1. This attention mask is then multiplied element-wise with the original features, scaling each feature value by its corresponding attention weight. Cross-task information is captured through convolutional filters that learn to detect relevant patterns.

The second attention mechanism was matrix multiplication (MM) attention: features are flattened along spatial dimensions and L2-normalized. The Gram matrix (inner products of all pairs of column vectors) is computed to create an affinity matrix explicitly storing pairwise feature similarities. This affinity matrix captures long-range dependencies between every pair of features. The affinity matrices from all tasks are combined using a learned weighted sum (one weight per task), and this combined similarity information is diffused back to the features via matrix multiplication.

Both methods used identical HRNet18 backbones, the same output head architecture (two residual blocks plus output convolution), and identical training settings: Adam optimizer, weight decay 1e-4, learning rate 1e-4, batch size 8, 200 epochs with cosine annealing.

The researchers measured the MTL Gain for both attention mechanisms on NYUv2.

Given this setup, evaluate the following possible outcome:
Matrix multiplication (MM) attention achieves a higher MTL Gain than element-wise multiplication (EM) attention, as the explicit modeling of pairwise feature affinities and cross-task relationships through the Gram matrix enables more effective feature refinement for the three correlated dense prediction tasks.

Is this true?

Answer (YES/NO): NO